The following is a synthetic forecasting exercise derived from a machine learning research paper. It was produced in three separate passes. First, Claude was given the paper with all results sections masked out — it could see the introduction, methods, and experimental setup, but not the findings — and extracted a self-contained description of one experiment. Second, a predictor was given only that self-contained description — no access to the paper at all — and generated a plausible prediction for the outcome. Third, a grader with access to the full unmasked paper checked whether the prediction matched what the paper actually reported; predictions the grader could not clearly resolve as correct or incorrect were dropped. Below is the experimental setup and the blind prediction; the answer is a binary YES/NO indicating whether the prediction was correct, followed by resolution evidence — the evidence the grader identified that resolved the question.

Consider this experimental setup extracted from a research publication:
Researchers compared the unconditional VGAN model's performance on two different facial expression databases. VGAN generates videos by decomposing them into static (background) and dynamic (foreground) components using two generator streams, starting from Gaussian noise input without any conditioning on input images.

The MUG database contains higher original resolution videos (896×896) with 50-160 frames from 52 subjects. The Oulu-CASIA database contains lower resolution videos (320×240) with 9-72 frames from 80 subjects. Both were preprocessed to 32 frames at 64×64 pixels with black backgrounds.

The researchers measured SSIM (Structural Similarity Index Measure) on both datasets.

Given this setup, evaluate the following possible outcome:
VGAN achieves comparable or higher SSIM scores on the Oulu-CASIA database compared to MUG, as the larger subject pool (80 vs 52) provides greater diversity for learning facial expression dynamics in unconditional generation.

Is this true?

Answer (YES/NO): YES